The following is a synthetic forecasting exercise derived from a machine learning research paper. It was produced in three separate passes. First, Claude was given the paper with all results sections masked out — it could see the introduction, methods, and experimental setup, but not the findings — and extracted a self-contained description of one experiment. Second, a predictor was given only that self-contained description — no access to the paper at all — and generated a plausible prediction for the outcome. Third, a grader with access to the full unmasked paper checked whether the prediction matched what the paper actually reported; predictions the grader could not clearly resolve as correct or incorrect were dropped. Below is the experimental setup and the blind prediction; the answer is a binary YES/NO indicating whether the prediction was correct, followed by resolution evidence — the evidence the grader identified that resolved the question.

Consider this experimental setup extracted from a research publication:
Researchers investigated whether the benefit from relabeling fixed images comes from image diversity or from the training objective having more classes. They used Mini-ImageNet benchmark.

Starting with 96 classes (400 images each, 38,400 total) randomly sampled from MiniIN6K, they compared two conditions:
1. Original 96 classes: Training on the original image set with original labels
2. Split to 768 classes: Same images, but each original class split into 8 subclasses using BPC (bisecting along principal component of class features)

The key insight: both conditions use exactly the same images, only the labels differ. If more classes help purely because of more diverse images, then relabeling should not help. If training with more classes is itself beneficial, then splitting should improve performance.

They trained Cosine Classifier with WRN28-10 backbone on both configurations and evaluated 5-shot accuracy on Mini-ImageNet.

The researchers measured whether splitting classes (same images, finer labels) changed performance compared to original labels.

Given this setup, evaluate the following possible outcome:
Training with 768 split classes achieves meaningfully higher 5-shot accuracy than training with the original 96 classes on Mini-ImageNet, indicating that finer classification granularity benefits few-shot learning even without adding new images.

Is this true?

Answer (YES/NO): YES